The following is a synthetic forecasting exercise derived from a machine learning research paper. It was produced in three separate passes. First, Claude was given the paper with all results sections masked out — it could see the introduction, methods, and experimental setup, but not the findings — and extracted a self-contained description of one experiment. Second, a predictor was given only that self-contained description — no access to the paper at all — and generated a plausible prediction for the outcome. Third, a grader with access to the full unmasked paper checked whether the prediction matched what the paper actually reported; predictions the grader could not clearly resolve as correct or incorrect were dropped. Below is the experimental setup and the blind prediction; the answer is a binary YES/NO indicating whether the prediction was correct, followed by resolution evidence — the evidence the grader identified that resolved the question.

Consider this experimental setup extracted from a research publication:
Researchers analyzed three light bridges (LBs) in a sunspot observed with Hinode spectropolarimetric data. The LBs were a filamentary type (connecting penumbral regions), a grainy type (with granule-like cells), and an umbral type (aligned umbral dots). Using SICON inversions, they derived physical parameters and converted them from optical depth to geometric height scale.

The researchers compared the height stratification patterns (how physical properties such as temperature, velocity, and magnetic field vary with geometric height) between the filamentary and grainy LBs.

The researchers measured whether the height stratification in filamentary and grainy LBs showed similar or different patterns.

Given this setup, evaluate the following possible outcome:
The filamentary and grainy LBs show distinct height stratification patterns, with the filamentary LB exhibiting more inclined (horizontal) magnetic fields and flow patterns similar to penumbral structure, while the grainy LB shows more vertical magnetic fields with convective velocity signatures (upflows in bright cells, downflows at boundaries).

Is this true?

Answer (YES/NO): NO